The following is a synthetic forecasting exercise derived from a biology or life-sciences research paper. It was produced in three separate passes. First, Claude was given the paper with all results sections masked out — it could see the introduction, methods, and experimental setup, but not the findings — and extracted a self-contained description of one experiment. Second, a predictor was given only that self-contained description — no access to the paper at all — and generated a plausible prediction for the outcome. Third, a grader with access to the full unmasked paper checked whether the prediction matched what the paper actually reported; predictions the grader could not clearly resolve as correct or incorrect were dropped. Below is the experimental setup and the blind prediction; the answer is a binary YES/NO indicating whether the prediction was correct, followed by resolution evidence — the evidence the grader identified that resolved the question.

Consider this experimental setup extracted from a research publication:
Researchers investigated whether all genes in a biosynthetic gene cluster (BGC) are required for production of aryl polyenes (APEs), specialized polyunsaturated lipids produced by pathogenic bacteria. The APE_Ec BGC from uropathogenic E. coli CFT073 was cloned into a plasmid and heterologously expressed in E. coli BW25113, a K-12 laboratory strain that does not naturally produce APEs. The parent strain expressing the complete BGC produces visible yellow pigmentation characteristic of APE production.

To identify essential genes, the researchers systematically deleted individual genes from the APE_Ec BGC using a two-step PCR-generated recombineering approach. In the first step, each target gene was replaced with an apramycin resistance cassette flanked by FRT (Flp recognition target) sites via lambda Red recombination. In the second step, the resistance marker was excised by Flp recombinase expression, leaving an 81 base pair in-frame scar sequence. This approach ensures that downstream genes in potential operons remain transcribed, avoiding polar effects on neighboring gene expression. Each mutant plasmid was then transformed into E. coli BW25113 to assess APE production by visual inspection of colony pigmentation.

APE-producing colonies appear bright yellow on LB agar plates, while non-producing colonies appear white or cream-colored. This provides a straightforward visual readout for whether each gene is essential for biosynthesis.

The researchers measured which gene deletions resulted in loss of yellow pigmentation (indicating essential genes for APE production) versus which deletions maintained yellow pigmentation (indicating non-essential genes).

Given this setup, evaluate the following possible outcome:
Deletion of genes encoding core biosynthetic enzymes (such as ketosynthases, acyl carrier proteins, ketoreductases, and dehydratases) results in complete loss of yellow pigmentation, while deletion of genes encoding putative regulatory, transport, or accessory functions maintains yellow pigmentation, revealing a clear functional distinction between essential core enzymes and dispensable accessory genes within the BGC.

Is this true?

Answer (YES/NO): NO